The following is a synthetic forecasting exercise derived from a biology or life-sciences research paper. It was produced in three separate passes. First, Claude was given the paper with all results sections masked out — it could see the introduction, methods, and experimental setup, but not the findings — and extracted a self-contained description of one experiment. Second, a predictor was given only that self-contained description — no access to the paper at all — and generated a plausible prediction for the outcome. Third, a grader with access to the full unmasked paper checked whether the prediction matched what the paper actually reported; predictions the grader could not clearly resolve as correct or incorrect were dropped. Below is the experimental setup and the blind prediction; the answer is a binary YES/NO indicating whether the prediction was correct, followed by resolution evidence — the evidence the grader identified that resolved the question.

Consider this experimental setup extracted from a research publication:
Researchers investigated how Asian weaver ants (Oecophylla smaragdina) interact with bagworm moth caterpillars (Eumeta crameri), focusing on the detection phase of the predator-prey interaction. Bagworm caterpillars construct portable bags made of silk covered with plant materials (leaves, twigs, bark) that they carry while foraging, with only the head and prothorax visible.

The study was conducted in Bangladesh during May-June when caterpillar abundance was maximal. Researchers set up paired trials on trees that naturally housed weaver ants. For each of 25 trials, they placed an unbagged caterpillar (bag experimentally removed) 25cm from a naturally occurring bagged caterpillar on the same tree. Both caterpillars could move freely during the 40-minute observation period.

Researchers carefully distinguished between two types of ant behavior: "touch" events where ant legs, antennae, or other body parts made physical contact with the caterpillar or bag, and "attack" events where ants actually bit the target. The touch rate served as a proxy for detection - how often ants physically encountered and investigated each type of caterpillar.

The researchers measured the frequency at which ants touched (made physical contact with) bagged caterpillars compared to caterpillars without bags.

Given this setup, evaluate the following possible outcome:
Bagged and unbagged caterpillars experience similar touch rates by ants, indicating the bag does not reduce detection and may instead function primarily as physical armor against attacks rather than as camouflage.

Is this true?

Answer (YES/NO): YES